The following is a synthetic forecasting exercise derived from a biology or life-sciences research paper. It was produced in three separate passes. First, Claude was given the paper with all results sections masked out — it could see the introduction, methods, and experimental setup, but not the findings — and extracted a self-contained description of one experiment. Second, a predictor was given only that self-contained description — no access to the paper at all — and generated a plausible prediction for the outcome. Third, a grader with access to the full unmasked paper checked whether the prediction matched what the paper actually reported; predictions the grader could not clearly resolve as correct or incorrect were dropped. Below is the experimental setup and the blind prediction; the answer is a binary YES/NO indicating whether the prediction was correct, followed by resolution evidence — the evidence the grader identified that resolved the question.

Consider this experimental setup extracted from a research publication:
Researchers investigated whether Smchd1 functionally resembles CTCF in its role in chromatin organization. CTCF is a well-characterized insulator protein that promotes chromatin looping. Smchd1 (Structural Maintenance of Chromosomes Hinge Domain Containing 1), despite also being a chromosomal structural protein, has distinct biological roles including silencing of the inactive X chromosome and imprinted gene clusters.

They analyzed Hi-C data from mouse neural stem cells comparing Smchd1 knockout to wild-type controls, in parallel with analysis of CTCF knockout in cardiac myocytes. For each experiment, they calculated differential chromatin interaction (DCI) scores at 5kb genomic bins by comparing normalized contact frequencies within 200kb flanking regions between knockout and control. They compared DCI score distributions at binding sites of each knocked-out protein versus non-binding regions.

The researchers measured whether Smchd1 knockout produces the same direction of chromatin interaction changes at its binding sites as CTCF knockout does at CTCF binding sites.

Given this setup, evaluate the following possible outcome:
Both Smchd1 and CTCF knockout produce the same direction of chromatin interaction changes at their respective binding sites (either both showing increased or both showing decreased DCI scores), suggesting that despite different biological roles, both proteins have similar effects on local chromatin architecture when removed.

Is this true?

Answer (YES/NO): NO